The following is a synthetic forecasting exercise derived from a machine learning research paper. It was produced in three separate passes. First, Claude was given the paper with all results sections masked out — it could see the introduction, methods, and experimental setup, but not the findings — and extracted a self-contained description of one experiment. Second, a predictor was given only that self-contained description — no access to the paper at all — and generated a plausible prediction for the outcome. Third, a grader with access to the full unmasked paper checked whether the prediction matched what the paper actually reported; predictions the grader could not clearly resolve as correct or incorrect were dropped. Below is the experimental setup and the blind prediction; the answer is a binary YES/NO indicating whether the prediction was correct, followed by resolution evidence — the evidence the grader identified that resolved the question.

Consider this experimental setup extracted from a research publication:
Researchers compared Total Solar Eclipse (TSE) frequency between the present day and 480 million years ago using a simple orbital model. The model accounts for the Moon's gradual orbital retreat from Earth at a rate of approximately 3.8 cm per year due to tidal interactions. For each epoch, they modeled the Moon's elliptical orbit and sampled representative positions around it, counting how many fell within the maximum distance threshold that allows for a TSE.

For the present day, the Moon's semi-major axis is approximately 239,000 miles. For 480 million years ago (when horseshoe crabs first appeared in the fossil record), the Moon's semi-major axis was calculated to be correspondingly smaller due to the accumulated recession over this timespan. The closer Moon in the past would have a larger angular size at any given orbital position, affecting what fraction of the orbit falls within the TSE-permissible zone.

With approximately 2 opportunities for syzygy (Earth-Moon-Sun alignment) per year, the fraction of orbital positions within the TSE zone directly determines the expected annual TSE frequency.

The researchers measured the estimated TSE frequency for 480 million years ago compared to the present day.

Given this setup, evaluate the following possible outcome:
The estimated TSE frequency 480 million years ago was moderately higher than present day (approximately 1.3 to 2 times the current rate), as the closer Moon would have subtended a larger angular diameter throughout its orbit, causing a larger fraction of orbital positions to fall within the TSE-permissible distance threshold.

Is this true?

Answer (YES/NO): YES